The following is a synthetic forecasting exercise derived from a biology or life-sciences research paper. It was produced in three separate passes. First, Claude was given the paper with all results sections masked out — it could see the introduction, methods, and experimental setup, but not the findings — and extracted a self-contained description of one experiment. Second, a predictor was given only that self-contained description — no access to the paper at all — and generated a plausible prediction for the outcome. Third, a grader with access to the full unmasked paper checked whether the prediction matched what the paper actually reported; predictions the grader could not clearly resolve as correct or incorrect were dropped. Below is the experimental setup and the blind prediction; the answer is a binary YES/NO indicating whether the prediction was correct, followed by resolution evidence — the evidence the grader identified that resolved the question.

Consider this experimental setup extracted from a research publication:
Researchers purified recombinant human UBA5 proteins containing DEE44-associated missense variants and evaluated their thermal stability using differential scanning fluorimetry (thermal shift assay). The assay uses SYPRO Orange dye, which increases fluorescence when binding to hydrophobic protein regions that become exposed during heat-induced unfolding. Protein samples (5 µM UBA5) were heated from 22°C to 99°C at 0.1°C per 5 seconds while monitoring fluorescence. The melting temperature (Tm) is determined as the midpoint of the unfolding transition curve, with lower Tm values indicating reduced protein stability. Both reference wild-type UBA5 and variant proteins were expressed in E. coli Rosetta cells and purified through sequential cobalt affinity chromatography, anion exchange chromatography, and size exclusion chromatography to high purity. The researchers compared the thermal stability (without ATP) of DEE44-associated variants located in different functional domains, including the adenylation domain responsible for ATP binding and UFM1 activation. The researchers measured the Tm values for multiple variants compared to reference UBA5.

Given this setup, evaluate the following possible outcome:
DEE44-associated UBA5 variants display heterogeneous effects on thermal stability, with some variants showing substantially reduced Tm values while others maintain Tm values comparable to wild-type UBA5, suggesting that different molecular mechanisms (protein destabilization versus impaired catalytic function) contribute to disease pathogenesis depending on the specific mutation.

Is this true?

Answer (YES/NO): NO